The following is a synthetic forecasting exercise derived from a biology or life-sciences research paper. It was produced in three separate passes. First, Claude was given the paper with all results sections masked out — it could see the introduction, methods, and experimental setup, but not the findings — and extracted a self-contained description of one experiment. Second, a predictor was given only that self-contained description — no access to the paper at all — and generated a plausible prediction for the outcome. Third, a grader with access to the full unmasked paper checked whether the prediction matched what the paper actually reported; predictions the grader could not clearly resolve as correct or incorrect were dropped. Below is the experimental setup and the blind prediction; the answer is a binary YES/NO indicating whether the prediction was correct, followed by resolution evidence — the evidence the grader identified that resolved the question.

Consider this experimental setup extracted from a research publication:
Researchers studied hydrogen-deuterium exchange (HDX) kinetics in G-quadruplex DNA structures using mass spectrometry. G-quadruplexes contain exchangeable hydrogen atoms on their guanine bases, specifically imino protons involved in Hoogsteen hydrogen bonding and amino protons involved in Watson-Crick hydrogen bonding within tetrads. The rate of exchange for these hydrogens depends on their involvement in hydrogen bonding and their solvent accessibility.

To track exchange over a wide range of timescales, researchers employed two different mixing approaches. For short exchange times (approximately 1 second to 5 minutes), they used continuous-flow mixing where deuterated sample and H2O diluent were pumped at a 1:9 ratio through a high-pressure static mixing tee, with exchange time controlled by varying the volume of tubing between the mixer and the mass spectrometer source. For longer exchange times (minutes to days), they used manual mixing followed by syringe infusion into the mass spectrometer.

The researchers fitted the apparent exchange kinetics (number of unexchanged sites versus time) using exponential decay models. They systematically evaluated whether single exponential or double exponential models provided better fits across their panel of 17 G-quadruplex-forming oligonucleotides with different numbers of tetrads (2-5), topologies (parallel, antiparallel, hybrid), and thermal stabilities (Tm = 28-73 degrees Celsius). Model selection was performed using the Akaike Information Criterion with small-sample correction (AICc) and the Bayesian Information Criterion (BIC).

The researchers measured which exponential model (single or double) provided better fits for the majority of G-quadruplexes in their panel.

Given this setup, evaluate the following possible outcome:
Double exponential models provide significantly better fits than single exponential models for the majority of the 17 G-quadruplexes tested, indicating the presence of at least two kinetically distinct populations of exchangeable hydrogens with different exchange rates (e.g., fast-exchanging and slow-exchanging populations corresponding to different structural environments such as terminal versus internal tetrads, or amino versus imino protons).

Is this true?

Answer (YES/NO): YES